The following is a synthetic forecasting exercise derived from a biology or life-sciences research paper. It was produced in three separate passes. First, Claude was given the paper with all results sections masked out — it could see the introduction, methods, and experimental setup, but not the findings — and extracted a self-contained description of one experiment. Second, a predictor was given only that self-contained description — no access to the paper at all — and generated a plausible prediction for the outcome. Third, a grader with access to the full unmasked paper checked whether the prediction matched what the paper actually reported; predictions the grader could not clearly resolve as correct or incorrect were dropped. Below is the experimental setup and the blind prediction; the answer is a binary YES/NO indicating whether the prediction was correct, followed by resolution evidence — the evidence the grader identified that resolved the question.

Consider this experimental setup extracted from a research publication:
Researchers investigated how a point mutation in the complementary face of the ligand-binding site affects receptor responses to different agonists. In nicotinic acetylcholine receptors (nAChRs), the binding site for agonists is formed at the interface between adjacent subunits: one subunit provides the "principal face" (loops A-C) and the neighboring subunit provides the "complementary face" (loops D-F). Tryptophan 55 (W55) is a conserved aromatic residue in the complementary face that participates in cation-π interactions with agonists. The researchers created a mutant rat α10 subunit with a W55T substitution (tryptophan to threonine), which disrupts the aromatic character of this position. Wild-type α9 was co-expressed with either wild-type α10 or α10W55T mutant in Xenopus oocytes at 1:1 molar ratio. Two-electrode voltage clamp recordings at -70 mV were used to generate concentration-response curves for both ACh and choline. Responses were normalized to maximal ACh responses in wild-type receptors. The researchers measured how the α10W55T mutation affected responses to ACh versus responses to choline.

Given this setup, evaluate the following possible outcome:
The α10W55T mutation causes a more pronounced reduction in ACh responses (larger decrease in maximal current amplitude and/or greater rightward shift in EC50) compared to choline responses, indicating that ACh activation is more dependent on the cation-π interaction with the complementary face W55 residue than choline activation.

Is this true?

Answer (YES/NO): NO